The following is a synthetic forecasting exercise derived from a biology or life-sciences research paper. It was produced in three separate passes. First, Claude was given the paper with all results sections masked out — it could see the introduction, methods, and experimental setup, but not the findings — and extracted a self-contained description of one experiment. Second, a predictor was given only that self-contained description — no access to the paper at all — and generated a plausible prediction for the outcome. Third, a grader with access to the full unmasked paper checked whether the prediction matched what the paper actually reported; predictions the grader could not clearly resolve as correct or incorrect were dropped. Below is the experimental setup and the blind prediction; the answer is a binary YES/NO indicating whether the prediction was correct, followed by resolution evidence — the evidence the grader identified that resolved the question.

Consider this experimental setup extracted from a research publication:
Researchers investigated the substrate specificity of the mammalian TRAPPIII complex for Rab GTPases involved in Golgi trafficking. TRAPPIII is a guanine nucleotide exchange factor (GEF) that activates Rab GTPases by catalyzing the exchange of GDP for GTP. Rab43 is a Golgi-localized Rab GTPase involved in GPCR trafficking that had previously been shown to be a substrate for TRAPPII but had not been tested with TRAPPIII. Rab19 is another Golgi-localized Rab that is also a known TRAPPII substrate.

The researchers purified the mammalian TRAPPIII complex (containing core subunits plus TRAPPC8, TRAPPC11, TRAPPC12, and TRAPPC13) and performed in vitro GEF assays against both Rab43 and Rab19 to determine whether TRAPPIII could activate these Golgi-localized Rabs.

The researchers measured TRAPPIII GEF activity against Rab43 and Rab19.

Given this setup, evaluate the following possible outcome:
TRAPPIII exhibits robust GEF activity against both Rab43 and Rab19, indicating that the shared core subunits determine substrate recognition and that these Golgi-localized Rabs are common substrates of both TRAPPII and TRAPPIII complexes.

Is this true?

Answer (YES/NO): NO